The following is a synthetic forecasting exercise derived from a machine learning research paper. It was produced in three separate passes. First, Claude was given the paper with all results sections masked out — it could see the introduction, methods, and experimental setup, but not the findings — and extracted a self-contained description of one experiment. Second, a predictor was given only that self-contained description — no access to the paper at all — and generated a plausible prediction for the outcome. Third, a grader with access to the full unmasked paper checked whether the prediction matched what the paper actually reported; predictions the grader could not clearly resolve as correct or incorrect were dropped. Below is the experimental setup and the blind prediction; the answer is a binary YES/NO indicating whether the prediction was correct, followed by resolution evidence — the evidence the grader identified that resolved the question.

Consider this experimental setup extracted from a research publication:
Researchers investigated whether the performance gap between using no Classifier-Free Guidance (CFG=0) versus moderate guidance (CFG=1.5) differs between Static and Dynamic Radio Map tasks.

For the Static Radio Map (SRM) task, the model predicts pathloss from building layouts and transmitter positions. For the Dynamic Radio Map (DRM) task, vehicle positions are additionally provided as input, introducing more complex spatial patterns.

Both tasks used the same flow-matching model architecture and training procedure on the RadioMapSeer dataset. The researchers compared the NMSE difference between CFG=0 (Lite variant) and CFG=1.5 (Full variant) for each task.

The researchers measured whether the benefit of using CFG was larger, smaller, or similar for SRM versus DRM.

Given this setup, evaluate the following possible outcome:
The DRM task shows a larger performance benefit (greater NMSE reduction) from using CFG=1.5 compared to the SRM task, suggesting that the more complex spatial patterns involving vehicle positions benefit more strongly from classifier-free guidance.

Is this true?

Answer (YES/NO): YES